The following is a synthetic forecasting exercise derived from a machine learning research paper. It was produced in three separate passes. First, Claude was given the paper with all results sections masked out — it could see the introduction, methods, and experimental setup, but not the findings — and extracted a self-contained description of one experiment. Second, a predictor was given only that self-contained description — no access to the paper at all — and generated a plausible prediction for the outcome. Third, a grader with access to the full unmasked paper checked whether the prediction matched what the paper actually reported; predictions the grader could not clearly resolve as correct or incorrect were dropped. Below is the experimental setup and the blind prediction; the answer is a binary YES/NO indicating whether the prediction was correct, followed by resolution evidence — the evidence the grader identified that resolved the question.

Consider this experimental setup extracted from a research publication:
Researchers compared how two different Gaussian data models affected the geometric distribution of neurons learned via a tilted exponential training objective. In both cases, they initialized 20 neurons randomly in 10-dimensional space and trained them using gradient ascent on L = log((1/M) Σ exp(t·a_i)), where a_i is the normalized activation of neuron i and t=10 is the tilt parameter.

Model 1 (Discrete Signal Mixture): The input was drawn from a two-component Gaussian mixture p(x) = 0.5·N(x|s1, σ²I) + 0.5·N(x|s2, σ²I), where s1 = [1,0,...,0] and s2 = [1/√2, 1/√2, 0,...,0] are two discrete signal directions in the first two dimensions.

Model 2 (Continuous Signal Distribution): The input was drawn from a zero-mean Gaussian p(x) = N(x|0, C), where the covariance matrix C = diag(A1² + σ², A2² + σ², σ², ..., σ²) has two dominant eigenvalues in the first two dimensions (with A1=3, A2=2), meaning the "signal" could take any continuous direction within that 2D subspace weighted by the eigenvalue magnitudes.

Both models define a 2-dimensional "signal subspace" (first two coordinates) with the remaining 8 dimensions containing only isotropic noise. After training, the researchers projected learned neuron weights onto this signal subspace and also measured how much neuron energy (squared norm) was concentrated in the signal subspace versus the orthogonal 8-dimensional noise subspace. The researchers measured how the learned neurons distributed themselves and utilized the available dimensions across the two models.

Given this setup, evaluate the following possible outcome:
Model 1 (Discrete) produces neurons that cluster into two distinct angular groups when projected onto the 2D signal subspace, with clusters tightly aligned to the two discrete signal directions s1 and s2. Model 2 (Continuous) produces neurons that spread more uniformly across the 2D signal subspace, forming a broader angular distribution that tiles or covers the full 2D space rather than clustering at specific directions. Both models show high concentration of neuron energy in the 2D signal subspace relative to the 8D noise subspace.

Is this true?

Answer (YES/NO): NO